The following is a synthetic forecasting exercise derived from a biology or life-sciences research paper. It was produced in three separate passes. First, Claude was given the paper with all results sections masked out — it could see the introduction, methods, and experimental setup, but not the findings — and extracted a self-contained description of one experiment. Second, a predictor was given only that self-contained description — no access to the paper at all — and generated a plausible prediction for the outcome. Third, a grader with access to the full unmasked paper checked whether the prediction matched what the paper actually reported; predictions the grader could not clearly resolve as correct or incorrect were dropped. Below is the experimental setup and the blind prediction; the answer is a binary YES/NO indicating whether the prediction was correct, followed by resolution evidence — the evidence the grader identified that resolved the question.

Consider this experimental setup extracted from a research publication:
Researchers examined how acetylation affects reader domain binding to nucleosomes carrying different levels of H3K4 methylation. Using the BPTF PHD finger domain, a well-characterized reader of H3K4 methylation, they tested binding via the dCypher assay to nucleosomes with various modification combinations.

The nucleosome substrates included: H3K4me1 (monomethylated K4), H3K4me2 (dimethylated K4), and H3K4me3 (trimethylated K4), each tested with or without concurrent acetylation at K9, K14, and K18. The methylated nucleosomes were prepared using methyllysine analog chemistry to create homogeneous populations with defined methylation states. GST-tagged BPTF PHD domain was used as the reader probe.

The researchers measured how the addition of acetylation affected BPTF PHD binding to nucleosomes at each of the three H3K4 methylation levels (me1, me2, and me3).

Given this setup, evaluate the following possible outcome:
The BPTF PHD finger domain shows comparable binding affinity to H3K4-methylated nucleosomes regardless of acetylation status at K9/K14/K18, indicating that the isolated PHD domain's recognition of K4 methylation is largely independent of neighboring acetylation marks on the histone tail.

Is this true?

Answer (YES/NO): NO